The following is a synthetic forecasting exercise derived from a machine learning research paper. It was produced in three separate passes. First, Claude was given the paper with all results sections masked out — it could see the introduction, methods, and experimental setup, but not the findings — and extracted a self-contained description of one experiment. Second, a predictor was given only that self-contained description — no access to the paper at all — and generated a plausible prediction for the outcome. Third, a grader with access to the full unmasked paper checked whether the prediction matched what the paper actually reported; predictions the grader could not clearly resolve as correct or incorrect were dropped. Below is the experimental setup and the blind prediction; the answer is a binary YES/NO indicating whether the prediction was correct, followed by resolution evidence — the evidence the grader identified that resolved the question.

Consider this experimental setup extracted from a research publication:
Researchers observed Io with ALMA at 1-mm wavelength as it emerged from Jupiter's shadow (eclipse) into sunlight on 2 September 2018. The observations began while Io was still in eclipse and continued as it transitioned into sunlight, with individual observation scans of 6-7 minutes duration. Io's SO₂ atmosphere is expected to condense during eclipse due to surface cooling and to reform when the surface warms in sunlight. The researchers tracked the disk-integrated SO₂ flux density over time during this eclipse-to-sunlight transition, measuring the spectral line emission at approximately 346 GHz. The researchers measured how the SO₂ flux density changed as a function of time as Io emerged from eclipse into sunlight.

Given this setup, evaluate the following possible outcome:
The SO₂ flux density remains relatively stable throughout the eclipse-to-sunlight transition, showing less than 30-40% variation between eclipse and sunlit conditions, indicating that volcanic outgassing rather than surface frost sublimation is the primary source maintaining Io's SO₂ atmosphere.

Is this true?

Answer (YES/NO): NO